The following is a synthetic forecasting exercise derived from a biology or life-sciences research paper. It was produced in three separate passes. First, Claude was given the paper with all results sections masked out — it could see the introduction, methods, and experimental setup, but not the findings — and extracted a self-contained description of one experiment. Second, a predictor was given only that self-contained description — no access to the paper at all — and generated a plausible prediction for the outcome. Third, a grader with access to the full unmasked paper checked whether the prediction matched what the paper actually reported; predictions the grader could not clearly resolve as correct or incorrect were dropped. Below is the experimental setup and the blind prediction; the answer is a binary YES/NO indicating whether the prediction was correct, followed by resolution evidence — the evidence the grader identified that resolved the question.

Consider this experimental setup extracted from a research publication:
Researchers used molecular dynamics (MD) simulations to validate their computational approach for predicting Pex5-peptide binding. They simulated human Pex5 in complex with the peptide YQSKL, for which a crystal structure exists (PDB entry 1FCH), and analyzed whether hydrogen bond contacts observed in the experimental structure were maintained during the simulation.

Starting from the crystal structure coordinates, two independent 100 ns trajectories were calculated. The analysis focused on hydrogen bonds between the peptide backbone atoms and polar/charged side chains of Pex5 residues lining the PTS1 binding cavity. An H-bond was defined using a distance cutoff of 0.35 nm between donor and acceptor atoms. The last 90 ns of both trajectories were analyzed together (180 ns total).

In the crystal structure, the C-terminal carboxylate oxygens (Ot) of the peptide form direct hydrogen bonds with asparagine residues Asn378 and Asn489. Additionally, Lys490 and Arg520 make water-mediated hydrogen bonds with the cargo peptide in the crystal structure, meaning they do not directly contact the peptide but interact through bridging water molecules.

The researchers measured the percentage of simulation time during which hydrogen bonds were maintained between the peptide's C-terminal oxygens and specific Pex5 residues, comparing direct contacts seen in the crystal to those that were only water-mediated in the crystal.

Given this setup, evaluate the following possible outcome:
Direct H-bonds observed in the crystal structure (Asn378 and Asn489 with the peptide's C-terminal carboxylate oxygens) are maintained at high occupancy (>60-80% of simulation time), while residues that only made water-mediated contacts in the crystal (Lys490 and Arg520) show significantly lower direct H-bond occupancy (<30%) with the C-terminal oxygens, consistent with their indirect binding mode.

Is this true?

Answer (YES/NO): NO